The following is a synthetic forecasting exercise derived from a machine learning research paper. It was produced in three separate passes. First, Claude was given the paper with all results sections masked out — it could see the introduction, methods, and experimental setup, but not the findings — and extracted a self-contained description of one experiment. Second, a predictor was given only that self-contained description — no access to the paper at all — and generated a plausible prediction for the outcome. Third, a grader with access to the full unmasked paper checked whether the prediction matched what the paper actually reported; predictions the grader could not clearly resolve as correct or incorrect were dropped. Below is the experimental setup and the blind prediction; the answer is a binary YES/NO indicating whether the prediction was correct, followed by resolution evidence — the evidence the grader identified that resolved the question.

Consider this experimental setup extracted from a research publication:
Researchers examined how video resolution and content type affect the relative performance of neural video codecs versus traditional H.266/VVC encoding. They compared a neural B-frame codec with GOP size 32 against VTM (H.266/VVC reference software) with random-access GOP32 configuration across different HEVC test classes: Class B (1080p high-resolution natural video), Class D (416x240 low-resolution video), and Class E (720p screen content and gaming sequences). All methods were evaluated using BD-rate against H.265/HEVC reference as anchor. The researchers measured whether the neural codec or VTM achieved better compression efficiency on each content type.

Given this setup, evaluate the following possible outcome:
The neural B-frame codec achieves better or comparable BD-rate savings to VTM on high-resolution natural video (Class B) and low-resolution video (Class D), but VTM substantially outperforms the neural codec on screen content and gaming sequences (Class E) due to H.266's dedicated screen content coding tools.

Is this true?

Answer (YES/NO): NO